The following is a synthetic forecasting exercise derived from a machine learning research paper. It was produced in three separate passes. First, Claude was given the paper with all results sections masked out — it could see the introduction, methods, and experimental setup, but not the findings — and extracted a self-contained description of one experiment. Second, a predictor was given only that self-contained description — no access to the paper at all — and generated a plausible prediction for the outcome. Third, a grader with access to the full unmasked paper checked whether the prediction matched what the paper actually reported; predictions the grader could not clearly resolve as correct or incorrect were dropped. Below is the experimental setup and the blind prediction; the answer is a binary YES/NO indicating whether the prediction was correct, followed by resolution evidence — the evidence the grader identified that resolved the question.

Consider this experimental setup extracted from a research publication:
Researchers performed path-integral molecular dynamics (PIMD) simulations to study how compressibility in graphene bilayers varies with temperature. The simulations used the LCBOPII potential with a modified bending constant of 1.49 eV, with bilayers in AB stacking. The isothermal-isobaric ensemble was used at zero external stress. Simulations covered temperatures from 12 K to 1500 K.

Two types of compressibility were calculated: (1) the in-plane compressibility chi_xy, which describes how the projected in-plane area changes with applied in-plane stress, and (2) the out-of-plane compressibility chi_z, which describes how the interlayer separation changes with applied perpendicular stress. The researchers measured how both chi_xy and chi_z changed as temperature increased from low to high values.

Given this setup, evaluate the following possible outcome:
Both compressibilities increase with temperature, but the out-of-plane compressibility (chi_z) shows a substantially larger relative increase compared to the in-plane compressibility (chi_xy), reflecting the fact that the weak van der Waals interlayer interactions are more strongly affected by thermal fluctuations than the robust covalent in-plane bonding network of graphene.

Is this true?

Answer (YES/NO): NO